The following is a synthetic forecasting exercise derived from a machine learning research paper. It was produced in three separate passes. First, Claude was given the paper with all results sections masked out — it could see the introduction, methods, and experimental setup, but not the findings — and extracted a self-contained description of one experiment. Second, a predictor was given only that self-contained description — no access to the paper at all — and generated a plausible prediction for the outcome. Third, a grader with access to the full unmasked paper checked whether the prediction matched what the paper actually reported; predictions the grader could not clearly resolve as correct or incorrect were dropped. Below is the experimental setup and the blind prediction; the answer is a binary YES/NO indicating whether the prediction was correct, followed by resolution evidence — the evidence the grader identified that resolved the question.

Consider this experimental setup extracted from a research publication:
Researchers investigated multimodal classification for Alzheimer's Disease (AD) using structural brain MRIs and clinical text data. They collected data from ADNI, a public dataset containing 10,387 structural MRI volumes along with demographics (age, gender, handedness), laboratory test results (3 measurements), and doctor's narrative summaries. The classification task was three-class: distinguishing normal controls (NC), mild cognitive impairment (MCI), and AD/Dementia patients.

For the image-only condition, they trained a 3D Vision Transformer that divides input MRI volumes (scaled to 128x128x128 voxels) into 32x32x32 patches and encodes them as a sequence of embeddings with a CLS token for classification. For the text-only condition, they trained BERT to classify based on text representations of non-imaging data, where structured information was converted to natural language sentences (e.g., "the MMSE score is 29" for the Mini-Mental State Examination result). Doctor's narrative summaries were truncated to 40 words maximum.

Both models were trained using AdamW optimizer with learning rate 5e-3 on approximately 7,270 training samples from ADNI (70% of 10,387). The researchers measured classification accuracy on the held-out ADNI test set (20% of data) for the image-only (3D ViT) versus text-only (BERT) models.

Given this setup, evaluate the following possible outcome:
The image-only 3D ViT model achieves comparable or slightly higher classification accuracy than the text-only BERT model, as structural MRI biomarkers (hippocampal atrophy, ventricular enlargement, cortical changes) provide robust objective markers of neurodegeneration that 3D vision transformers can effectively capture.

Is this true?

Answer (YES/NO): NO